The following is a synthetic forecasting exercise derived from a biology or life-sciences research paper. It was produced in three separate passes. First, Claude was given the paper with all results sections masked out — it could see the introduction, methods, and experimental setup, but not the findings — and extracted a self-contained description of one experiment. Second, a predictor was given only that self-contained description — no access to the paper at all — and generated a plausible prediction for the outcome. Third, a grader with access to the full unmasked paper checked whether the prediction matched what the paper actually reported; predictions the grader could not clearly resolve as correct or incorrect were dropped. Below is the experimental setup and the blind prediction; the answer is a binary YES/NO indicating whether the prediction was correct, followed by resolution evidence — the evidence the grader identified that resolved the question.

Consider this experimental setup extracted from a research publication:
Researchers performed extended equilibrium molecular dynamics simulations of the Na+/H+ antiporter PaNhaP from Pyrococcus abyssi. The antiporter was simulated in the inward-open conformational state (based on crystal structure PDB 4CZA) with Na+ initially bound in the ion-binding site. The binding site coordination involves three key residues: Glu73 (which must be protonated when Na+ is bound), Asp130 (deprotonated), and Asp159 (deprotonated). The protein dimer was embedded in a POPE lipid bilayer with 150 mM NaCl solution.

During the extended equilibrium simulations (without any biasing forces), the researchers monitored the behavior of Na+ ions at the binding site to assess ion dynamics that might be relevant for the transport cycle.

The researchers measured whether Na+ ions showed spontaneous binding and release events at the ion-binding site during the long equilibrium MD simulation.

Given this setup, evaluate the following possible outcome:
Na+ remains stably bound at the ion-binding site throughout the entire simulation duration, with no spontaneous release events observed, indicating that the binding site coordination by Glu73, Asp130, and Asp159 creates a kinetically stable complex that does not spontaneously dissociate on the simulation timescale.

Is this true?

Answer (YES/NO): NO